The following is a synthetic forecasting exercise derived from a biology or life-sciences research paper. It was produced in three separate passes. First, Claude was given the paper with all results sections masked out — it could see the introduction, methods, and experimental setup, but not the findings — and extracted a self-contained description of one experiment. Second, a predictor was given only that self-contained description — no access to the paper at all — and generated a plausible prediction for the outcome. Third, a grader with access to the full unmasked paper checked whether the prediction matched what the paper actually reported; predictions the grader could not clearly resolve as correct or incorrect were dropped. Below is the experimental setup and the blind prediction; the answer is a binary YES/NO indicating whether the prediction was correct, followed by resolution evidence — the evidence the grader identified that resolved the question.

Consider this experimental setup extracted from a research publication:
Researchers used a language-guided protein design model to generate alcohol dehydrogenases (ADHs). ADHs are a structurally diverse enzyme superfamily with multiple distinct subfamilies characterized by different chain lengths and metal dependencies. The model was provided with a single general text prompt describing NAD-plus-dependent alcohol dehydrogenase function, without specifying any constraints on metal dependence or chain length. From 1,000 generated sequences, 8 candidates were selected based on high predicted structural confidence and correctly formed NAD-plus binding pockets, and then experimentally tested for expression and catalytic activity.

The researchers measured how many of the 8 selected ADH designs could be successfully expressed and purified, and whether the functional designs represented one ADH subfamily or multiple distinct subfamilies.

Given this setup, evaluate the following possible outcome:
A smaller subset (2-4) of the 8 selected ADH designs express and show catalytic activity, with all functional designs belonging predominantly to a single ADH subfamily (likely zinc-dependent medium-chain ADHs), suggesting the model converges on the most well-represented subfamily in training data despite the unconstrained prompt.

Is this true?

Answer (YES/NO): NO